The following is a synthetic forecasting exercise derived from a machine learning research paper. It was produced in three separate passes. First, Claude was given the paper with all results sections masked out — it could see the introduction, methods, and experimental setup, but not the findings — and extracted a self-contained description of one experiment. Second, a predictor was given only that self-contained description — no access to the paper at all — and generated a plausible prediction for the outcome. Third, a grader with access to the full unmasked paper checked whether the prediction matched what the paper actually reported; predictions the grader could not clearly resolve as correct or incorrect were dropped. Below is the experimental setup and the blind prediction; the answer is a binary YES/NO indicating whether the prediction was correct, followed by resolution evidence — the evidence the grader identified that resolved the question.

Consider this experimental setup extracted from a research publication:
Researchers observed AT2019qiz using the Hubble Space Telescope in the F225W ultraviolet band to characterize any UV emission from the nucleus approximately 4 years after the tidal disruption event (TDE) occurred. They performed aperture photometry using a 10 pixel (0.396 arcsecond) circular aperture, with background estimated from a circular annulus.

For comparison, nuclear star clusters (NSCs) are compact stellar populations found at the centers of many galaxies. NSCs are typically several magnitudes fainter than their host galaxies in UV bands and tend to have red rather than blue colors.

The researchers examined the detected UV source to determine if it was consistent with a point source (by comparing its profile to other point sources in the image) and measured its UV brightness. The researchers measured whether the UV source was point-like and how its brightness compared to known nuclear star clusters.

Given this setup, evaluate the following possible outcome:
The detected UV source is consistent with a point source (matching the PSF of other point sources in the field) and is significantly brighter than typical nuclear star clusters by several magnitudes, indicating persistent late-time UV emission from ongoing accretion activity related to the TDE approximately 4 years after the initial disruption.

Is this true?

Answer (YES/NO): YES